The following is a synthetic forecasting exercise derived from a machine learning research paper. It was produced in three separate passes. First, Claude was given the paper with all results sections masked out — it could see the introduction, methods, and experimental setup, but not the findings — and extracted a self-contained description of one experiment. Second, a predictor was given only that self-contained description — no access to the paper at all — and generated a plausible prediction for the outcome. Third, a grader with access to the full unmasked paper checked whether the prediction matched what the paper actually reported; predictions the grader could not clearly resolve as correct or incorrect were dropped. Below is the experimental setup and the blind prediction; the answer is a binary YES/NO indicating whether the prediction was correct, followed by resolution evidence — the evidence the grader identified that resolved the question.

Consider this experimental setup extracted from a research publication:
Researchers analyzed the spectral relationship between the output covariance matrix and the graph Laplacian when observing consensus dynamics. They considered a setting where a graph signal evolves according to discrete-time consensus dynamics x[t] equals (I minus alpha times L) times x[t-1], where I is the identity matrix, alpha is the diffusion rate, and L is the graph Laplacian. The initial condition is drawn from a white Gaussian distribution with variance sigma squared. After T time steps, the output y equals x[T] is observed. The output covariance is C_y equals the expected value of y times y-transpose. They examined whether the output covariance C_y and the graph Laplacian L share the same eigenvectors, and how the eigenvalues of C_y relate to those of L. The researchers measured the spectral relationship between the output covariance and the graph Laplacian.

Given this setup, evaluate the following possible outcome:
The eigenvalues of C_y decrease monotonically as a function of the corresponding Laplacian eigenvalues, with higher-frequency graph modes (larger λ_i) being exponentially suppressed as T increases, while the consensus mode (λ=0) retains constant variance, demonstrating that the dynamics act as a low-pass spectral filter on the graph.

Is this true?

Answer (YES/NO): YES